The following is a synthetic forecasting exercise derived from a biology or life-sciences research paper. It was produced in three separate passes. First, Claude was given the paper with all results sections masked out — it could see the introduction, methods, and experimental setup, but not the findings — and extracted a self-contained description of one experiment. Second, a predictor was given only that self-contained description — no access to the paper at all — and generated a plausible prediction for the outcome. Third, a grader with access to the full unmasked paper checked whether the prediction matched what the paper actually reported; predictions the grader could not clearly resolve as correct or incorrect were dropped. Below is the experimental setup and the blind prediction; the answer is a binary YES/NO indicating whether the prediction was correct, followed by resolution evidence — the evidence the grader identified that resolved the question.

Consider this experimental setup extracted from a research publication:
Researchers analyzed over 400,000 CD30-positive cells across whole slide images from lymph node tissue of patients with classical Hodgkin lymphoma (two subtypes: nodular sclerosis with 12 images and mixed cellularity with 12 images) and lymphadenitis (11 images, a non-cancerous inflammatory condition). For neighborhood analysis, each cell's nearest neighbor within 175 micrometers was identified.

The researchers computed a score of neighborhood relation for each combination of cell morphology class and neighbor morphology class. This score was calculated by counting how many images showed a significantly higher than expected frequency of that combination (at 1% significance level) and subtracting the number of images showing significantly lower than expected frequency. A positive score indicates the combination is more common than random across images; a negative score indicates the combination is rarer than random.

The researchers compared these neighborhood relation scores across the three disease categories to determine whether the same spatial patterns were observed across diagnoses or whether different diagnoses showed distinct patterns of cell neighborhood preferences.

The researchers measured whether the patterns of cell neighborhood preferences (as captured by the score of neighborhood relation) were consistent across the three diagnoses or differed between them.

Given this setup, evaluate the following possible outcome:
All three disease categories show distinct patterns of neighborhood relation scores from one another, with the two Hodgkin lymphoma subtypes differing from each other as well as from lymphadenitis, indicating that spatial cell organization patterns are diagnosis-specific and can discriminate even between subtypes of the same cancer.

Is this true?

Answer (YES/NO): YES